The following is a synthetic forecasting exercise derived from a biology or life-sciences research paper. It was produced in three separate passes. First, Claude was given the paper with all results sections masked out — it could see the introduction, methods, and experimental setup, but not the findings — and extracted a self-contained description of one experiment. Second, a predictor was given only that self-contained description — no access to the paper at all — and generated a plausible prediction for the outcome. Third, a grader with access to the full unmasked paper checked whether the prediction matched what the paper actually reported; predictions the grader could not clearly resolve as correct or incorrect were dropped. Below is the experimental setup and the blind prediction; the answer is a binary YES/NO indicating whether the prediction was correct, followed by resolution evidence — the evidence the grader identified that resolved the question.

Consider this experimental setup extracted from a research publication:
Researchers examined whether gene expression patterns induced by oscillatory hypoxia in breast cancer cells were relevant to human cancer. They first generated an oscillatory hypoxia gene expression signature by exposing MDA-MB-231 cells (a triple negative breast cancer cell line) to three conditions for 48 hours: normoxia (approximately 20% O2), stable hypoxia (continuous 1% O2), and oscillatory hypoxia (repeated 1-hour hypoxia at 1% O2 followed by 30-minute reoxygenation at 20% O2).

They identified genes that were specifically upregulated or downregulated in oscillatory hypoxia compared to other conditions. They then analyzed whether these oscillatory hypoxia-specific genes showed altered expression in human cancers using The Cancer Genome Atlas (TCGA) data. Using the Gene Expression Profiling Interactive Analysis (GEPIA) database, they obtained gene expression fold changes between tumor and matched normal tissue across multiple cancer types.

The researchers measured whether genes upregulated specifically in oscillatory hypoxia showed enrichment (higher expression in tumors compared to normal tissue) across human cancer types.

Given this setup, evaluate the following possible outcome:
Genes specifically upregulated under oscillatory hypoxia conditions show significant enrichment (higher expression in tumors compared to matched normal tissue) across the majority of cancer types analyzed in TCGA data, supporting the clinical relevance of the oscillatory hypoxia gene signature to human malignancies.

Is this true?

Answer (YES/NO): YES